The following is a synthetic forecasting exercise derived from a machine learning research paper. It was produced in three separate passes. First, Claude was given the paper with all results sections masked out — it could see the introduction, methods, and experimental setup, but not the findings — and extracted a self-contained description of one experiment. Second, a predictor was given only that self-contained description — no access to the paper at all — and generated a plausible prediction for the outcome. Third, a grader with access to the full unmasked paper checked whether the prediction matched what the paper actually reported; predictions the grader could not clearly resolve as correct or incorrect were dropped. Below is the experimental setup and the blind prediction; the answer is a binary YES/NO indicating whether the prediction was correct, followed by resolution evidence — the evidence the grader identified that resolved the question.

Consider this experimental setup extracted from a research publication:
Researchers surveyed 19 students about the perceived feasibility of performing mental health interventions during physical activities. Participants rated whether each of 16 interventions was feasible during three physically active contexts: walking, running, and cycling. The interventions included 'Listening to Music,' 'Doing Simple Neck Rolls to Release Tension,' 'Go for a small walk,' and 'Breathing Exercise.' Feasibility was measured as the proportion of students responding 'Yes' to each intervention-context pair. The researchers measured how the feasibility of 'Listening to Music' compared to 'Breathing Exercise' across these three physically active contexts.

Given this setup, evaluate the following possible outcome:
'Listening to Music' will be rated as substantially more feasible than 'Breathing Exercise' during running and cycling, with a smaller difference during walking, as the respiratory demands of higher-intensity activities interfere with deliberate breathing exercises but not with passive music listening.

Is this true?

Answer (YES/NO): YES